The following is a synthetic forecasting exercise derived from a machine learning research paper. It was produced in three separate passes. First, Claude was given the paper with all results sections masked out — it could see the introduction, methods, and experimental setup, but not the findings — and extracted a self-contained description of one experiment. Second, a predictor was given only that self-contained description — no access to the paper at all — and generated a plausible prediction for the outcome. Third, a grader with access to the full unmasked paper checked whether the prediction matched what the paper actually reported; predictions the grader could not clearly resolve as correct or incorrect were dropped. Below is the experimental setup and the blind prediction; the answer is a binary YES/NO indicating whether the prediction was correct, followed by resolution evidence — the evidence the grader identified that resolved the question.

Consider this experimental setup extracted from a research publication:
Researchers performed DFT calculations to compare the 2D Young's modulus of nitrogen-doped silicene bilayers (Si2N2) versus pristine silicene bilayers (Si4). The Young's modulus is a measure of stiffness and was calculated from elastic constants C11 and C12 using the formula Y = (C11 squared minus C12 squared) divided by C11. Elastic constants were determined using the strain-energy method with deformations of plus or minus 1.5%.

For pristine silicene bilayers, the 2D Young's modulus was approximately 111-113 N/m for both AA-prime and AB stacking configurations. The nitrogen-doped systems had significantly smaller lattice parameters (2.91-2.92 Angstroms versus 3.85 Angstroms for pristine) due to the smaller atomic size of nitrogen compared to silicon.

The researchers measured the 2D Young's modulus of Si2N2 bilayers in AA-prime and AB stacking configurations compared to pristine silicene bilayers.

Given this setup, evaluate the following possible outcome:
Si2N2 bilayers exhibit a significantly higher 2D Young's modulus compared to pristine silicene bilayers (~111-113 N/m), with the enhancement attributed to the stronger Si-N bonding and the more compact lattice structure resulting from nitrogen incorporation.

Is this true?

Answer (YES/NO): YES